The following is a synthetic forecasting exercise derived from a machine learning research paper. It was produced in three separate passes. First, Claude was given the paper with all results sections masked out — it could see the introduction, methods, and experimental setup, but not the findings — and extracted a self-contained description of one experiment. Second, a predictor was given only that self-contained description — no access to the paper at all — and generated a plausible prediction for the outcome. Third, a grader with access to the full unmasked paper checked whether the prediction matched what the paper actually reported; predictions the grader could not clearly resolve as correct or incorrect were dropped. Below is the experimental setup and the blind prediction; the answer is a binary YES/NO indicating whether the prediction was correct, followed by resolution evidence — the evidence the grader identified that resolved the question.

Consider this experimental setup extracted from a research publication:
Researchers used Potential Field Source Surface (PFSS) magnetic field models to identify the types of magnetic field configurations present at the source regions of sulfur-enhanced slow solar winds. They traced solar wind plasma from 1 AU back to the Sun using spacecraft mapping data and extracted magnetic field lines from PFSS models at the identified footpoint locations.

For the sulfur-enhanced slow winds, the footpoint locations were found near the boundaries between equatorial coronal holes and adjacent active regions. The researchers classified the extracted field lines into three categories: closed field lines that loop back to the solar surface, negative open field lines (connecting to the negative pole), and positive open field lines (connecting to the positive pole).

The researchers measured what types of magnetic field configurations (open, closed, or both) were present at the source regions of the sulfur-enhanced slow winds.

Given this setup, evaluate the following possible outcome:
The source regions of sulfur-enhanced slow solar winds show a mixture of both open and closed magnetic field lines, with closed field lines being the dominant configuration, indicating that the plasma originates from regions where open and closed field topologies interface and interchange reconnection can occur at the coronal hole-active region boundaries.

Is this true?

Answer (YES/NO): NO